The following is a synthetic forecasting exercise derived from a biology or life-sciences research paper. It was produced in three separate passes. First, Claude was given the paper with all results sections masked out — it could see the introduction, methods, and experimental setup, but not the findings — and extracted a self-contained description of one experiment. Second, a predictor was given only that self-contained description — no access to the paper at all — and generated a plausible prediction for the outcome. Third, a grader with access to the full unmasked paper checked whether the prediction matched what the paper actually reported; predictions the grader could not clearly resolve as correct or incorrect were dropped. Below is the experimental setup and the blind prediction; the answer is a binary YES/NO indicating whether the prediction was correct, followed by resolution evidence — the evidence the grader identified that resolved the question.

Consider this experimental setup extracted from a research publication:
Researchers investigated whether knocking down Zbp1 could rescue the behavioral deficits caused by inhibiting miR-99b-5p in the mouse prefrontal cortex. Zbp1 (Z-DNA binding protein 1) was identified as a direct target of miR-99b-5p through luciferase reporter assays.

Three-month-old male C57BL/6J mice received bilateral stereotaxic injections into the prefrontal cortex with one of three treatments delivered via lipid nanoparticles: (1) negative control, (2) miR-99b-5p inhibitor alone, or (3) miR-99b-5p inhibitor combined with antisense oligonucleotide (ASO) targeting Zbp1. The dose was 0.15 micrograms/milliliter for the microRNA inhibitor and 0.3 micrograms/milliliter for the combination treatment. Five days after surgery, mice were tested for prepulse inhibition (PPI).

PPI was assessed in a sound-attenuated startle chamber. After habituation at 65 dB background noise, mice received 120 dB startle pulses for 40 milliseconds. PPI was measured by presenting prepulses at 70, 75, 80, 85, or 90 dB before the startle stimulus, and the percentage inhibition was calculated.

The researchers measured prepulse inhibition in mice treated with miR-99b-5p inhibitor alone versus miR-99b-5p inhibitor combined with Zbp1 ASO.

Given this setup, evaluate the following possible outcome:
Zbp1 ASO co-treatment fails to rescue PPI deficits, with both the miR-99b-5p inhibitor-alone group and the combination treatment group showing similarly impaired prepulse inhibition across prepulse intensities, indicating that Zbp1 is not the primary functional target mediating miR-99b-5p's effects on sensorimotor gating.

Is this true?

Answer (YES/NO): NO